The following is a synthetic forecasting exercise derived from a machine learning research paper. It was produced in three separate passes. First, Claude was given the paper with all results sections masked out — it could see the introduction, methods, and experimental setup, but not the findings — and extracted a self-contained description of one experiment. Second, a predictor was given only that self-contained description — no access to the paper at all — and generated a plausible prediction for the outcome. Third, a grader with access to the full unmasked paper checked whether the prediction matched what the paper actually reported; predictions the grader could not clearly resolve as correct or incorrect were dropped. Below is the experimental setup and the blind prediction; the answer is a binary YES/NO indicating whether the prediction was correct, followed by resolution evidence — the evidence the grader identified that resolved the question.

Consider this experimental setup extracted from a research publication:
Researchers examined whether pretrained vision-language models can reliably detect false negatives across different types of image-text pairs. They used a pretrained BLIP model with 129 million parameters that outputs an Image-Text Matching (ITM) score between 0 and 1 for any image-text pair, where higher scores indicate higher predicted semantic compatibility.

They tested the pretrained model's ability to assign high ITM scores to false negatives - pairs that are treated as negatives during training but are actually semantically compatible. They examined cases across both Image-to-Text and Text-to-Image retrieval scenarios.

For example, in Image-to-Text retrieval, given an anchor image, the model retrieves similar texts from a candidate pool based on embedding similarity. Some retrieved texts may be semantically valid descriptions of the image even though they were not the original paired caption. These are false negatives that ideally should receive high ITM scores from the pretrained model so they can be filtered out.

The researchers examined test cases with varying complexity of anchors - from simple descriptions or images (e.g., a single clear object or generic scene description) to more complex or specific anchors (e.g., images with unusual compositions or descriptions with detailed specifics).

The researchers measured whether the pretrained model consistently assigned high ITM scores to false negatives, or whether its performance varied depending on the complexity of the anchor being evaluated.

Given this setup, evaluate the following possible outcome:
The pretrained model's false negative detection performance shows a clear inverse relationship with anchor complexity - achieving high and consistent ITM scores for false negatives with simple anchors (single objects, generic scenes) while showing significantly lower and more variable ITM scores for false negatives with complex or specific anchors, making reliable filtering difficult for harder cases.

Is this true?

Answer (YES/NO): YES